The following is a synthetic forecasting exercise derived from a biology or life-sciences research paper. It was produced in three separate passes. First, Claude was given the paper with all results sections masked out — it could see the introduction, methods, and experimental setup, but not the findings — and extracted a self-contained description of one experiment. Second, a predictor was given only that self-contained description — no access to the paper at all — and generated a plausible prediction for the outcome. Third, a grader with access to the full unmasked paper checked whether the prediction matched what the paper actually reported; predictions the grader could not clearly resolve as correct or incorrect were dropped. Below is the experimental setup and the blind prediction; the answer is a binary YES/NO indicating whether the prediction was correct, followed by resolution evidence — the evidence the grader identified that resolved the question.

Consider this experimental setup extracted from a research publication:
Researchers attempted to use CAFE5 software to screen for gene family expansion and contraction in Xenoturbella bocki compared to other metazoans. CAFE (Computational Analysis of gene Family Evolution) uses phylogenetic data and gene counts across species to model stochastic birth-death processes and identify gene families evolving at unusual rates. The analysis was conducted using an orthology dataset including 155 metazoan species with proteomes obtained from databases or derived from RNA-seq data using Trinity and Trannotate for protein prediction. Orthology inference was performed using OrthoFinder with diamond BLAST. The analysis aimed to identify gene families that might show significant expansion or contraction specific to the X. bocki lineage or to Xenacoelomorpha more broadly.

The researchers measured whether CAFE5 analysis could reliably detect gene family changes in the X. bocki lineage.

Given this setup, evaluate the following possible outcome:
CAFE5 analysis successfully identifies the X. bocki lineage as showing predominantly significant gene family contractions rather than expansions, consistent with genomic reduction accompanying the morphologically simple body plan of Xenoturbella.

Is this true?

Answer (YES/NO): NO